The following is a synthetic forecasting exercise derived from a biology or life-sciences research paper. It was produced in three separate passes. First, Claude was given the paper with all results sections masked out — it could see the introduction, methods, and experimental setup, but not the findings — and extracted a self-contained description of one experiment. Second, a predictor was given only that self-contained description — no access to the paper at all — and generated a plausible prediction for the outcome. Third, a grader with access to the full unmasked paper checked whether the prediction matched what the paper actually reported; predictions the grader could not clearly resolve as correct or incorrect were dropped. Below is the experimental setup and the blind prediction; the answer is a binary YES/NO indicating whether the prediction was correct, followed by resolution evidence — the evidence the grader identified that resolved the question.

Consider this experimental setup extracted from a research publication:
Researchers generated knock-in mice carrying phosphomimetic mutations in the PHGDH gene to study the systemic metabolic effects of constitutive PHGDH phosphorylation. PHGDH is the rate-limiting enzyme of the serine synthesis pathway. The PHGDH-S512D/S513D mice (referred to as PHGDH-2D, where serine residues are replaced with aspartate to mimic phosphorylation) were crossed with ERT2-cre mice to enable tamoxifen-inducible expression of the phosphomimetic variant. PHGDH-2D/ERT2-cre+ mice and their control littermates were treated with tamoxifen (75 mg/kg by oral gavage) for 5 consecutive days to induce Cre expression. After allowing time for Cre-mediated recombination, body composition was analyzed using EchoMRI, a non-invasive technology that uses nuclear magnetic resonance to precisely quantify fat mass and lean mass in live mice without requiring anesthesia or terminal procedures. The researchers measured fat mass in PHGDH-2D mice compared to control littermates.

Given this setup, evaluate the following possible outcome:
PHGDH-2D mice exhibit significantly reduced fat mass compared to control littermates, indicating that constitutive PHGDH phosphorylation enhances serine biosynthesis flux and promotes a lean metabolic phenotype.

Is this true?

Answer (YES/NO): NO